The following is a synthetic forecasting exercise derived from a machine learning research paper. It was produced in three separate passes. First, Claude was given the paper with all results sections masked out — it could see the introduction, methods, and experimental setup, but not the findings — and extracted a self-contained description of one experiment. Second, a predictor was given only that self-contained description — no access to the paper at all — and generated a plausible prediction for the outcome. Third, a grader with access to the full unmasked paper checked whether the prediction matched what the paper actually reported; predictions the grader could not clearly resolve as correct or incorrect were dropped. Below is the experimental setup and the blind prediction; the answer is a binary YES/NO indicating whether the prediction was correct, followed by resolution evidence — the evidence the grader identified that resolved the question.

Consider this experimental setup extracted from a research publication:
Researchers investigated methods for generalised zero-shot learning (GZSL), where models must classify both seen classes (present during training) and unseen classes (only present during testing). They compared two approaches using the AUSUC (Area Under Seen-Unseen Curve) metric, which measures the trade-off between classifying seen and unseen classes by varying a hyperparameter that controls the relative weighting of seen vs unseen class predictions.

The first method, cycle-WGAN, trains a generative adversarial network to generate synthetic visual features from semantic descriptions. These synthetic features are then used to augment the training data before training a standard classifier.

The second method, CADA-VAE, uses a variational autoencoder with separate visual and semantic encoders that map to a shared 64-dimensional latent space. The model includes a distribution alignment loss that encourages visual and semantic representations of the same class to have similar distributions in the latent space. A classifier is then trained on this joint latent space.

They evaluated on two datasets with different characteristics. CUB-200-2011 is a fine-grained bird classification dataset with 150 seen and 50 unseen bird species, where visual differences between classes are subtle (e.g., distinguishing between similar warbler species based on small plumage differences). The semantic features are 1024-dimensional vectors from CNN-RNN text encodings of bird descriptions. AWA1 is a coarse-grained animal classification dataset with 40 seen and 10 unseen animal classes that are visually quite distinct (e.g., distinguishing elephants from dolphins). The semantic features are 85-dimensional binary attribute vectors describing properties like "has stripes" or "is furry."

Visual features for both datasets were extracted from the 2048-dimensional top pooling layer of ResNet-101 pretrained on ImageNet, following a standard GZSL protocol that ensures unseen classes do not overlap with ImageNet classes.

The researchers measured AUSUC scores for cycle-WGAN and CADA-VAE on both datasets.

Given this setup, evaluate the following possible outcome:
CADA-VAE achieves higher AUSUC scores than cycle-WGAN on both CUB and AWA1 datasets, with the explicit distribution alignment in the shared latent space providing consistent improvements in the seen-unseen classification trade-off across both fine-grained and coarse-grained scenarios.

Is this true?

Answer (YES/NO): NO